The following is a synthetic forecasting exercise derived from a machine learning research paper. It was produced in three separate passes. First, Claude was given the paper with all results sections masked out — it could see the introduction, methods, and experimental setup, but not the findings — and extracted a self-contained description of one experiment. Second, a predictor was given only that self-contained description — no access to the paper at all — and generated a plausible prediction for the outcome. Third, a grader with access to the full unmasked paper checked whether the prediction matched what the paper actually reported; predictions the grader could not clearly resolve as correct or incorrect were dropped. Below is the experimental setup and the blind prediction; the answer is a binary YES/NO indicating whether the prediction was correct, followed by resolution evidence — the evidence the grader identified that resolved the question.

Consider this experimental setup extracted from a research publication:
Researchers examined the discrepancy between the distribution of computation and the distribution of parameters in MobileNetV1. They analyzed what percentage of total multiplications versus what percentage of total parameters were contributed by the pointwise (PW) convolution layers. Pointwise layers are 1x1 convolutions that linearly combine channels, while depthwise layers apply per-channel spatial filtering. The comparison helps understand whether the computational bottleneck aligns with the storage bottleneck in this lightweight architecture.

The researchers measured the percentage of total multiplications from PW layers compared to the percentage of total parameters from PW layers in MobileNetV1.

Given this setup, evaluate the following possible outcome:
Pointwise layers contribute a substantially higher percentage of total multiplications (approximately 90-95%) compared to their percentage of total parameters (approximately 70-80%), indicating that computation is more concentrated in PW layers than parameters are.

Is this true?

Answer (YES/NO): YES